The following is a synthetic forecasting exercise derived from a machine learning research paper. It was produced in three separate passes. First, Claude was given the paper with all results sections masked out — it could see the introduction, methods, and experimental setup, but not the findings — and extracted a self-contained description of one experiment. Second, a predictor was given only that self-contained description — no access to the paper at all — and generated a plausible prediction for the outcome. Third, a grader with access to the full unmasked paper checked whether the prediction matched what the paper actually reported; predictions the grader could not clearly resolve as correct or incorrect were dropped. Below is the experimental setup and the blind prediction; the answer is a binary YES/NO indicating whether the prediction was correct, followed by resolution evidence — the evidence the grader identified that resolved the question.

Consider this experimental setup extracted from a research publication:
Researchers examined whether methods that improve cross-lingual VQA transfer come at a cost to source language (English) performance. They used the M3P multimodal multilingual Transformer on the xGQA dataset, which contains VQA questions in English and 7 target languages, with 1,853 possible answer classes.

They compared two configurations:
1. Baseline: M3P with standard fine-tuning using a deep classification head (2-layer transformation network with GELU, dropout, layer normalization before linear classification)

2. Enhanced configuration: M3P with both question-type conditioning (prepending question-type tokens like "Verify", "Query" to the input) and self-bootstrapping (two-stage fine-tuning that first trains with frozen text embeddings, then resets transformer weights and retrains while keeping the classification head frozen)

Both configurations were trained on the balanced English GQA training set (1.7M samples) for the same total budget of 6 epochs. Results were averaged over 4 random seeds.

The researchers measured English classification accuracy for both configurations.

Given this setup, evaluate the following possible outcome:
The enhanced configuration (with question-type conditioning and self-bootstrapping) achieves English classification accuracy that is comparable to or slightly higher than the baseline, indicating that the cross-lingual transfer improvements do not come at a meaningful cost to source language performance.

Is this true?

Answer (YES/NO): NO